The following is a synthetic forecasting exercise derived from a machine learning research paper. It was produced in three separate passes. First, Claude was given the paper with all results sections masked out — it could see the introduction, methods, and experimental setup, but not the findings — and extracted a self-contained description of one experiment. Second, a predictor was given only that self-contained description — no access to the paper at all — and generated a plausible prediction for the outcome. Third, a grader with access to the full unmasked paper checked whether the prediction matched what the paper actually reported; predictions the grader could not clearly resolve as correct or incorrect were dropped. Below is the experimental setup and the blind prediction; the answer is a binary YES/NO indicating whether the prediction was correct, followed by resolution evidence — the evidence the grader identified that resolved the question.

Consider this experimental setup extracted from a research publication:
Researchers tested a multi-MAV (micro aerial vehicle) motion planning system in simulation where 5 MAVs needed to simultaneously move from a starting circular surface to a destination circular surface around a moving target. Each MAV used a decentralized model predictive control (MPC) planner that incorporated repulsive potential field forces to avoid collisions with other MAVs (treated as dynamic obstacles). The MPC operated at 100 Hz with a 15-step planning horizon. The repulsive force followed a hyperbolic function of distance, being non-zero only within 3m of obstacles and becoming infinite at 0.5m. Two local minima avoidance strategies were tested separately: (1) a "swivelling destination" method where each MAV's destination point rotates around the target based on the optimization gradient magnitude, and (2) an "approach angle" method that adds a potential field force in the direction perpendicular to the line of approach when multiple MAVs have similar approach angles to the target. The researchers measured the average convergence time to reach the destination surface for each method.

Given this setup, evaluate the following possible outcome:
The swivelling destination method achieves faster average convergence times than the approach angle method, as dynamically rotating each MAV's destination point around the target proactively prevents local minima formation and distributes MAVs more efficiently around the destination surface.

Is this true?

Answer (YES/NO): NO